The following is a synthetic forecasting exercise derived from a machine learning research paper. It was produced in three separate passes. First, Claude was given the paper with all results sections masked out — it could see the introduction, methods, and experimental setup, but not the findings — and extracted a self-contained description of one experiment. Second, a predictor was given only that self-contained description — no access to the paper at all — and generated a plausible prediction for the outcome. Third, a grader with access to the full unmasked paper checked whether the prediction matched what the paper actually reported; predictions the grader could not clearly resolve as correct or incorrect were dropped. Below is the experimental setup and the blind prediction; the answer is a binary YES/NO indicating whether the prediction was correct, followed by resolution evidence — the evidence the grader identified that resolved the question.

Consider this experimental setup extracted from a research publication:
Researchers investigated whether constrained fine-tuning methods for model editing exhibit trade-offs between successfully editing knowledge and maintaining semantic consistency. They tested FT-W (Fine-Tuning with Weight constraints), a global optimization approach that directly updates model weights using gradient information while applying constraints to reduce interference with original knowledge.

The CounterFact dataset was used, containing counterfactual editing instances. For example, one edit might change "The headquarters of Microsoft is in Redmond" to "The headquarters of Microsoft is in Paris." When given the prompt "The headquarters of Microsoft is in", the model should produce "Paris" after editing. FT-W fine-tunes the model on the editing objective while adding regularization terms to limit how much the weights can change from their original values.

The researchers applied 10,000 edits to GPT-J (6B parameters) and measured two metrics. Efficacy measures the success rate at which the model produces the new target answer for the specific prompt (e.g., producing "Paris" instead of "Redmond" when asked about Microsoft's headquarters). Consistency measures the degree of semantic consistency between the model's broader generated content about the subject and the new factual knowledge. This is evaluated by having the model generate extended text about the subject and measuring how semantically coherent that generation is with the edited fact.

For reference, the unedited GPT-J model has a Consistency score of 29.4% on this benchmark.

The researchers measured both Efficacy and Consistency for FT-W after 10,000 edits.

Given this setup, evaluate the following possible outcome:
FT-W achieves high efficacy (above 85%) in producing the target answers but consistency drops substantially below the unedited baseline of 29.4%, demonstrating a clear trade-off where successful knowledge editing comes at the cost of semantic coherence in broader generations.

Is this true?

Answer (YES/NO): YES